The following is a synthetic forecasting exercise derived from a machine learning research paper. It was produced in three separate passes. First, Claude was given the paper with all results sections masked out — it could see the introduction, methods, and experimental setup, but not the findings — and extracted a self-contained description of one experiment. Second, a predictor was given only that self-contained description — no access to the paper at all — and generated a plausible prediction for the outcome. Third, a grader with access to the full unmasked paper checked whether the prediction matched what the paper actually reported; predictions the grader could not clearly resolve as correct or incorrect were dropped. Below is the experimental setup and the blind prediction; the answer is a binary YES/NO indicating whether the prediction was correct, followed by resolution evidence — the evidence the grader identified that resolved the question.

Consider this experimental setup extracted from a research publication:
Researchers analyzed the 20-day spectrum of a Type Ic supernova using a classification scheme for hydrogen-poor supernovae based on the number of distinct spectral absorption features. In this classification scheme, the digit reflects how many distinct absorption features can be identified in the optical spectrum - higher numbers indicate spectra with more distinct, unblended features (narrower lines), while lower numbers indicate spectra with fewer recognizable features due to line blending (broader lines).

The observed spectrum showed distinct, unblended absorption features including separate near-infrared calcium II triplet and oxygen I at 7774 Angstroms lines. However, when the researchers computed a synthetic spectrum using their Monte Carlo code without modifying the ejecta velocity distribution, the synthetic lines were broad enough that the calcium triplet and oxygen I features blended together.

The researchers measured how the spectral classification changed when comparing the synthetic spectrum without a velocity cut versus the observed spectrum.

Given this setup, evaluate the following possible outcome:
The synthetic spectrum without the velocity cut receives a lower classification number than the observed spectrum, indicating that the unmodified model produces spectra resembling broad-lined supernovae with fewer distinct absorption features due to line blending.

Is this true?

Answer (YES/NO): YES